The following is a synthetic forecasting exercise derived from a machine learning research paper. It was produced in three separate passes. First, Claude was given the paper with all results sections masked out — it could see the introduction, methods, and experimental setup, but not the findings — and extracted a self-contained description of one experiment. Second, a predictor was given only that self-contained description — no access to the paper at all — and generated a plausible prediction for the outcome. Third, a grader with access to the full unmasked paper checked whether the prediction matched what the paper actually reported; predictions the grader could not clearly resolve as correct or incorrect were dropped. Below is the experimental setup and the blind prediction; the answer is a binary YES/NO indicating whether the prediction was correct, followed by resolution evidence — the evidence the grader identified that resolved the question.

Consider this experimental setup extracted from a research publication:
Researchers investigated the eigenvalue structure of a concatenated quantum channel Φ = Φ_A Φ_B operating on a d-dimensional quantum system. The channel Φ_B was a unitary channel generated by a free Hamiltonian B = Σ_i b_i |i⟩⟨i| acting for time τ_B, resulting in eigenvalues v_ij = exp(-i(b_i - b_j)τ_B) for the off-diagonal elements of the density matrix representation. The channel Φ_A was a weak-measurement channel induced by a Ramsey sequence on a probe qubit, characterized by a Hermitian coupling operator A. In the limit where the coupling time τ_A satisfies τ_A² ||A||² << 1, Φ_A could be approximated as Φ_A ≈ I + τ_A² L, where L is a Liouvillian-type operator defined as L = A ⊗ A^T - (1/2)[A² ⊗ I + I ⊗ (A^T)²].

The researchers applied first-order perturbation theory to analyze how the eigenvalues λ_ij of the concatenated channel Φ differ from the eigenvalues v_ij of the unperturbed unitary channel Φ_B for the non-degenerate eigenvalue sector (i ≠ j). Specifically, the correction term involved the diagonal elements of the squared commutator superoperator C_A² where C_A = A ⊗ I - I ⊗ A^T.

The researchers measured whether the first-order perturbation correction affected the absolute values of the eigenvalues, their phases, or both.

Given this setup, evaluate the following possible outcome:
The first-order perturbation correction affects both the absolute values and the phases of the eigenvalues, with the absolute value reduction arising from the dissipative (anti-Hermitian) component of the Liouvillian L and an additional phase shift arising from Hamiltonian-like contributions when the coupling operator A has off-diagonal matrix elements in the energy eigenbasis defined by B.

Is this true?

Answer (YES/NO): NO